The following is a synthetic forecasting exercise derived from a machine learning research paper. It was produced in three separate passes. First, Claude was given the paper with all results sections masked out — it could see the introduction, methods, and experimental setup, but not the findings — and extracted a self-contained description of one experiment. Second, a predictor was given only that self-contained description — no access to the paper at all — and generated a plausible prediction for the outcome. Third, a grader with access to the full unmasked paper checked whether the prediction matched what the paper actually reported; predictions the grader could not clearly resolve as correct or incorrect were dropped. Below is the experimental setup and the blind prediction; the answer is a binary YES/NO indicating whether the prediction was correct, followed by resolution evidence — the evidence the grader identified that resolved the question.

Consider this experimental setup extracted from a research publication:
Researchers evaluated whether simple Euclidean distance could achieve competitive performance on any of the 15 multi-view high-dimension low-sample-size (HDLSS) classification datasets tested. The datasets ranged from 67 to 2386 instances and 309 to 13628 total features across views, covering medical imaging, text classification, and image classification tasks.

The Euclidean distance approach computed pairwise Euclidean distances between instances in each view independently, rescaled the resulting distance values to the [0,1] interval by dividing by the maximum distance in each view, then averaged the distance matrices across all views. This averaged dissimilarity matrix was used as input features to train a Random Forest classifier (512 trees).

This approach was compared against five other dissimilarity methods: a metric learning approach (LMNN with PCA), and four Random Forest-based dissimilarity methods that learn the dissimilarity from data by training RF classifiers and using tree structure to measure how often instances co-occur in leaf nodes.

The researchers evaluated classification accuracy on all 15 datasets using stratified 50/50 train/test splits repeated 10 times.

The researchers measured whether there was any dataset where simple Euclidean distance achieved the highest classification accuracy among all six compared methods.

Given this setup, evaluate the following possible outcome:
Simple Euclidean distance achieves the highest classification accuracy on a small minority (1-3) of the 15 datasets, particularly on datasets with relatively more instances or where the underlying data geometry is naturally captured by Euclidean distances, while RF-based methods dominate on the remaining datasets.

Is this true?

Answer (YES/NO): YES